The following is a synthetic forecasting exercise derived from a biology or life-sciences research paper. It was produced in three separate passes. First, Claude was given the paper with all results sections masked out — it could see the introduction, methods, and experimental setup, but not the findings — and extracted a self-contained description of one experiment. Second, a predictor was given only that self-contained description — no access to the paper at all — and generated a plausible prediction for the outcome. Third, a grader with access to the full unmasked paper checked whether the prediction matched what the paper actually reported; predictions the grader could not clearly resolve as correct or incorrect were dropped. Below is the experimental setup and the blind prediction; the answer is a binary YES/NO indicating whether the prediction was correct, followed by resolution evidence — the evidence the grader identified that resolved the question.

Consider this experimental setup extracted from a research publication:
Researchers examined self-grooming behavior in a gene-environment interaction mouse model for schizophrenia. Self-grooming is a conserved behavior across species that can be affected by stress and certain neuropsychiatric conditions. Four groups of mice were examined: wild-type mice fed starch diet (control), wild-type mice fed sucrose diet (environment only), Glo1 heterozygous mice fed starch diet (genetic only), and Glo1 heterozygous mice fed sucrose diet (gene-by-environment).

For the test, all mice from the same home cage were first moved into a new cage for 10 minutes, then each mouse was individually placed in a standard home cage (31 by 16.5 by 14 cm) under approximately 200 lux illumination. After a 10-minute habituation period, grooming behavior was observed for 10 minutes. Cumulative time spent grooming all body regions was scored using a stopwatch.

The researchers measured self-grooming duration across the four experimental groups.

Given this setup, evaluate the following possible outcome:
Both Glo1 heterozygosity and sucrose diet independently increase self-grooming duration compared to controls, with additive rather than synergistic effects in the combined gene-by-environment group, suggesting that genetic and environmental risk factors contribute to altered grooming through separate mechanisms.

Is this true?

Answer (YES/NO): NO